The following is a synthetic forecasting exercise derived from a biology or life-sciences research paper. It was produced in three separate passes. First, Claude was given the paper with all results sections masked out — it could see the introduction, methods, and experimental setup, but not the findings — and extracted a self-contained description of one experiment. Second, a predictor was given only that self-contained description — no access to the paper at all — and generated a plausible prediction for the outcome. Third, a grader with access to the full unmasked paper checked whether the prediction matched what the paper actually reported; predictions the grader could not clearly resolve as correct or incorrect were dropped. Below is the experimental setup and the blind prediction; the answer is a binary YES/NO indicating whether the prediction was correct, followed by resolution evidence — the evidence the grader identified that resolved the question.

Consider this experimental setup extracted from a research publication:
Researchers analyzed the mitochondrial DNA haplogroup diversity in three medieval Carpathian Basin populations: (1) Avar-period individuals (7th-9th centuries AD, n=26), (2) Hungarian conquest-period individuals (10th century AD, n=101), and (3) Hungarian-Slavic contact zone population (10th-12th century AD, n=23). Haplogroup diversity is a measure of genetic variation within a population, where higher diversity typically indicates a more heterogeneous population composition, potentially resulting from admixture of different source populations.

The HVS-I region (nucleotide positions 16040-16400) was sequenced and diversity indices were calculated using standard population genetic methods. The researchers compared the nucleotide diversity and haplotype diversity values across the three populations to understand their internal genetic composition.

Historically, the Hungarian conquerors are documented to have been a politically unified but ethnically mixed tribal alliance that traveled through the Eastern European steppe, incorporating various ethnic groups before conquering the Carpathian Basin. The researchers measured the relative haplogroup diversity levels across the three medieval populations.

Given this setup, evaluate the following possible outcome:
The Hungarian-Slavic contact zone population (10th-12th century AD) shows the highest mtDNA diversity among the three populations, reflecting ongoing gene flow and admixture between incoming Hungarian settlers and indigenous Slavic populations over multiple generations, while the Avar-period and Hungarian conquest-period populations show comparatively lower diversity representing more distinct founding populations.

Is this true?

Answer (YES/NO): NO